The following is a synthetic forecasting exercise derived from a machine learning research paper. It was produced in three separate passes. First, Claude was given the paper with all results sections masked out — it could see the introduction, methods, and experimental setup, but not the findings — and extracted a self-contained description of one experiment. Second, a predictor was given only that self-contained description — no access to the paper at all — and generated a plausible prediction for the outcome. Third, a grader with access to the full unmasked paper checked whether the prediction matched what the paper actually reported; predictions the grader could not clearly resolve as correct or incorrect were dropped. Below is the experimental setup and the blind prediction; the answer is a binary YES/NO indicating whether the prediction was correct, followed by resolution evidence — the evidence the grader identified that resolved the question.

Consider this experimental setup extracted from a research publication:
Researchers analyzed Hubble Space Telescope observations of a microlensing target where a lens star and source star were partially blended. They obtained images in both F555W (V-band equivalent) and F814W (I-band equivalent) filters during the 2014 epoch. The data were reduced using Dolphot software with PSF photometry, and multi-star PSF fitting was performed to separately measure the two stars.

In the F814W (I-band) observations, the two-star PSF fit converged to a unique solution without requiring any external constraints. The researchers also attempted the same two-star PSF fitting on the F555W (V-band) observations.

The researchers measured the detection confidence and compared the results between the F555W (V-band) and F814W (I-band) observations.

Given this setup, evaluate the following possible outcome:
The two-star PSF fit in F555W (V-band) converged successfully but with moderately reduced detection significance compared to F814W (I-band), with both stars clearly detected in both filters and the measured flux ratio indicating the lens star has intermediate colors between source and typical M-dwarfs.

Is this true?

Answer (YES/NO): NO